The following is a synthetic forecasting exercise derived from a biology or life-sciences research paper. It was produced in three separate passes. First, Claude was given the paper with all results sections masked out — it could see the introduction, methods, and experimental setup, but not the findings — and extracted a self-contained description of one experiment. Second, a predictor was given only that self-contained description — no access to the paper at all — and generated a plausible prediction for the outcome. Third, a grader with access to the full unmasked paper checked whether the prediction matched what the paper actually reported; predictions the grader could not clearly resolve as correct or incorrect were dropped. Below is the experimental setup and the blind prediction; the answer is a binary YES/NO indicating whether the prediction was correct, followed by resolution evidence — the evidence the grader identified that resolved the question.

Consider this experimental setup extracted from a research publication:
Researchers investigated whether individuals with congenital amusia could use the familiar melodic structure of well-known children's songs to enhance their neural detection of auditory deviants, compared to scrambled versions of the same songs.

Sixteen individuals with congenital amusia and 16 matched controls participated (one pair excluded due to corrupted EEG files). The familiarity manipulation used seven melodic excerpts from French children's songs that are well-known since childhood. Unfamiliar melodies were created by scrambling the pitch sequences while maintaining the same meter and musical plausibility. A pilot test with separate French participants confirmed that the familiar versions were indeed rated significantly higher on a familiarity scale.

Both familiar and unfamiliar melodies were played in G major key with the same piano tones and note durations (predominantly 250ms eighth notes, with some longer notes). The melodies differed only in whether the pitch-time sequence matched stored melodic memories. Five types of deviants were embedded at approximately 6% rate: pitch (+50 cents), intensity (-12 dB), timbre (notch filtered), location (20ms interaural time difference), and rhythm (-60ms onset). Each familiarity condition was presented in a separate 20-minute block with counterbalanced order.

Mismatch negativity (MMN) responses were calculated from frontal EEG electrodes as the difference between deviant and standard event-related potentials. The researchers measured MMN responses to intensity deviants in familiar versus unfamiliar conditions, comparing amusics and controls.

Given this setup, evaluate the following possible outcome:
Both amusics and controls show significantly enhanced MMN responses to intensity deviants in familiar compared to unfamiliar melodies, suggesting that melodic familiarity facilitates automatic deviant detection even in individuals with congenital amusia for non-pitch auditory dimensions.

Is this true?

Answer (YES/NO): NO